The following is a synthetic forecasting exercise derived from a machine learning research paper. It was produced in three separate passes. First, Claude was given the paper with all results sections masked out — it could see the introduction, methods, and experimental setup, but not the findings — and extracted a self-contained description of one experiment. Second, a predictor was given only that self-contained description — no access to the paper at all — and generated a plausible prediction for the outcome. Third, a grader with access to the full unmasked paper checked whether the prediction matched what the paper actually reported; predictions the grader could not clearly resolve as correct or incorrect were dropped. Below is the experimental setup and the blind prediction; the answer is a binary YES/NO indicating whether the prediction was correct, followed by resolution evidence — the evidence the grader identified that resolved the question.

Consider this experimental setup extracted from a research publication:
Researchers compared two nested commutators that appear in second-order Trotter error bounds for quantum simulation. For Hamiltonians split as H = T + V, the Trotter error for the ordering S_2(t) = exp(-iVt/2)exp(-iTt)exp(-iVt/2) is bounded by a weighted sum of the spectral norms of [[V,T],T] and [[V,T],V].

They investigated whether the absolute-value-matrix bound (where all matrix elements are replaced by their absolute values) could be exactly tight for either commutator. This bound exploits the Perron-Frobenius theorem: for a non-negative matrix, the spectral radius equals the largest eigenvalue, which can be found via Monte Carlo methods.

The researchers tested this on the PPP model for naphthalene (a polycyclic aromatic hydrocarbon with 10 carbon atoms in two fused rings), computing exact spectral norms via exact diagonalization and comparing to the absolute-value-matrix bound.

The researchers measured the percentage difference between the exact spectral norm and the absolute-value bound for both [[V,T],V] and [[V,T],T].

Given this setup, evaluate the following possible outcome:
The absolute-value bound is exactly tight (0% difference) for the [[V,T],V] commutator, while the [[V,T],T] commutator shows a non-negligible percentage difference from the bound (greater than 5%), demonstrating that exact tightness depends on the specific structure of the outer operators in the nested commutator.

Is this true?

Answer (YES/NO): NO